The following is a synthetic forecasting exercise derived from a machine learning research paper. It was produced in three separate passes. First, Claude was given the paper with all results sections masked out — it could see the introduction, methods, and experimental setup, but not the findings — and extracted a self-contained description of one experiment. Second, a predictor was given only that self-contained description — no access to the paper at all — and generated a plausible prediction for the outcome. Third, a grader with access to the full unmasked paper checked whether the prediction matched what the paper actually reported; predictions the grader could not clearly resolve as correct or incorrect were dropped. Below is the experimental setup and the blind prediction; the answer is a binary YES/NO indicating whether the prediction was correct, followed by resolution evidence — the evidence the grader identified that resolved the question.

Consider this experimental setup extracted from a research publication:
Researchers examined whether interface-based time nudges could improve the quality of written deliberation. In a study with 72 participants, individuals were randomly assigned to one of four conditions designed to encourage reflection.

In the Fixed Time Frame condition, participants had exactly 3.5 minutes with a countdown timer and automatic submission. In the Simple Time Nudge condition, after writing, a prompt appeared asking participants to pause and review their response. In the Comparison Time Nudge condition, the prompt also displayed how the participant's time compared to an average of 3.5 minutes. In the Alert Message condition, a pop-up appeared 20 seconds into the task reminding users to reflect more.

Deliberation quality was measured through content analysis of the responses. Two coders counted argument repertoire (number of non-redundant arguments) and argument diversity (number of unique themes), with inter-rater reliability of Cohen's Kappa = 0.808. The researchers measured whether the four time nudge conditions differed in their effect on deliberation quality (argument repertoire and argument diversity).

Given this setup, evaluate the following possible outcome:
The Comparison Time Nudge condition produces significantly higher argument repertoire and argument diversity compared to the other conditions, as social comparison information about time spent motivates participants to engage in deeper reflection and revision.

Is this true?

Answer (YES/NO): NO